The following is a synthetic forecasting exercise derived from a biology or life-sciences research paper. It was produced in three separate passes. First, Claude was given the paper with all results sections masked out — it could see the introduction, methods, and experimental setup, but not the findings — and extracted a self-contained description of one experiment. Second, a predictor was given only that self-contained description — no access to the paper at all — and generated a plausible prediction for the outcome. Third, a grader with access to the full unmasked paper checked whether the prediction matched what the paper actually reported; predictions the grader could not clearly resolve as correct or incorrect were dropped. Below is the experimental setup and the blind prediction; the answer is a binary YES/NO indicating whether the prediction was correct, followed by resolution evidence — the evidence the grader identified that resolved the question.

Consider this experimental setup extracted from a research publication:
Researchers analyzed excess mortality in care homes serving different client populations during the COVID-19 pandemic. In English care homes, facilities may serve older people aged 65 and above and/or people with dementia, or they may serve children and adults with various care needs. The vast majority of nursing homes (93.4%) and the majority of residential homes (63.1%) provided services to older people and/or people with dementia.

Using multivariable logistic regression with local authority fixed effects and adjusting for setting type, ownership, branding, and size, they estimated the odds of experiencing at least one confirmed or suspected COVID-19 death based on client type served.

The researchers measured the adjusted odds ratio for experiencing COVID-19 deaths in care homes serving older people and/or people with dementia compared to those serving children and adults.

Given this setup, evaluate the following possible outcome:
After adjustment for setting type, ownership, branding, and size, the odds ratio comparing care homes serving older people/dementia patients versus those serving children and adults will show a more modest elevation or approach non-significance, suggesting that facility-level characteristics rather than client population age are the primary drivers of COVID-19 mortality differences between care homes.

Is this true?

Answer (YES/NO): NO